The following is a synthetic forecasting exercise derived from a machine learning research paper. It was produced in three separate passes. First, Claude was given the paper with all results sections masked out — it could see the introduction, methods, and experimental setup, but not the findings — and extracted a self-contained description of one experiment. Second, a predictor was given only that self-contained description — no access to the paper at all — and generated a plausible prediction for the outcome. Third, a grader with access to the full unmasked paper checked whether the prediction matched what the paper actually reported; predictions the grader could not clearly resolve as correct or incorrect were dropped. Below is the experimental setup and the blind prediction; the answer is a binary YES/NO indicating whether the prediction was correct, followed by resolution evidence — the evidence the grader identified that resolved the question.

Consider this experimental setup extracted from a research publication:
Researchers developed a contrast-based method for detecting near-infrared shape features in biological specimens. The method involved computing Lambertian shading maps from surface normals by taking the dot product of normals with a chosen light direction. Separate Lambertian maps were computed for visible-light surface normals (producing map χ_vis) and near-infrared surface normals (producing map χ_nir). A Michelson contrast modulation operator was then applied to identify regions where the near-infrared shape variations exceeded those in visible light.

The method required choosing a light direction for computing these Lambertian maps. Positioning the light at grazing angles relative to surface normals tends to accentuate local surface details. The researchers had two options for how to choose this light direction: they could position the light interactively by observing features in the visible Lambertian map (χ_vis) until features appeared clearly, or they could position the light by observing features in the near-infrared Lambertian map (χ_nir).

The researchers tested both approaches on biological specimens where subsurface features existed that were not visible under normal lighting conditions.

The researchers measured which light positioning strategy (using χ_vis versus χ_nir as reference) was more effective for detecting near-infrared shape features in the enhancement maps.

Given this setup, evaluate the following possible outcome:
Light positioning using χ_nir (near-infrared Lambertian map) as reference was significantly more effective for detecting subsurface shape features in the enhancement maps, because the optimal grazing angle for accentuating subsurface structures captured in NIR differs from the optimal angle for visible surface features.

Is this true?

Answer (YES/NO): YES